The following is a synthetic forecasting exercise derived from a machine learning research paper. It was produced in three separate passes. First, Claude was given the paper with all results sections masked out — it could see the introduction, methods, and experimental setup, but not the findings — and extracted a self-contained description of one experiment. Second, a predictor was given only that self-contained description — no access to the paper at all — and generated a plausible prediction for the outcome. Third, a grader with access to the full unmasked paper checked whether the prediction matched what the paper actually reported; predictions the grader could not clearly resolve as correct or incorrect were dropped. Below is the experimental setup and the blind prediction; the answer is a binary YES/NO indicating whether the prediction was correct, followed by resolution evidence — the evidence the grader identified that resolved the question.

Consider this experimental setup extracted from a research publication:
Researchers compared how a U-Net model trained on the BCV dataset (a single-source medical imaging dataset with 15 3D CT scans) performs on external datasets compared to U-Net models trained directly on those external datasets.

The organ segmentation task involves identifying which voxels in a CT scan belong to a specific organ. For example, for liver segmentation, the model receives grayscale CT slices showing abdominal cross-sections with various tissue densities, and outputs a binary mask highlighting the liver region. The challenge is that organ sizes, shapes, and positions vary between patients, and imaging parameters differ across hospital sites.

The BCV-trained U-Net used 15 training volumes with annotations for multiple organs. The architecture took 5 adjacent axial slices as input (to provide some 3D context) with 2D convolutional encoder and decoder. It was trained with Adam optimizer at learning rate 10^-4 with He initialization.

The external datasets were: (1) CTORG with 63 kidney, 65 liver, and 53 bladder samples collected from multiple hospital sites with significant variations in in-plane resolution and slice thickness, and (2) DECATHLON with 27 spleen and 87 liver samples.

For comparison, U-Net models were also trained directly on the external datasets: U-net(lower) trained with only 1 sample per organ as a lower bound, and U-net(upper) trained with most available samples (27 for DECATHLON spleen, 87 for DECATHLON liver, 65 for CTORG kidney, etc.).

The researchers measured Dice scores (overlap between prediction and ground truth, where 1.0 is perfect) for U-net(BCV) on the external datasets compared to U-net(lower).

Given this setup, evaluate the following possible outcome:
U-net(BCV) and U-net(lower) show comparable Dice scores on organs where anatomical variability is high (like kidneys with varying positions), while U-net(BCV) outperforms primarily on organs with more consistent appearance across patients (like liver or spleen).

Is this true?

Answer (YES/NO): NO